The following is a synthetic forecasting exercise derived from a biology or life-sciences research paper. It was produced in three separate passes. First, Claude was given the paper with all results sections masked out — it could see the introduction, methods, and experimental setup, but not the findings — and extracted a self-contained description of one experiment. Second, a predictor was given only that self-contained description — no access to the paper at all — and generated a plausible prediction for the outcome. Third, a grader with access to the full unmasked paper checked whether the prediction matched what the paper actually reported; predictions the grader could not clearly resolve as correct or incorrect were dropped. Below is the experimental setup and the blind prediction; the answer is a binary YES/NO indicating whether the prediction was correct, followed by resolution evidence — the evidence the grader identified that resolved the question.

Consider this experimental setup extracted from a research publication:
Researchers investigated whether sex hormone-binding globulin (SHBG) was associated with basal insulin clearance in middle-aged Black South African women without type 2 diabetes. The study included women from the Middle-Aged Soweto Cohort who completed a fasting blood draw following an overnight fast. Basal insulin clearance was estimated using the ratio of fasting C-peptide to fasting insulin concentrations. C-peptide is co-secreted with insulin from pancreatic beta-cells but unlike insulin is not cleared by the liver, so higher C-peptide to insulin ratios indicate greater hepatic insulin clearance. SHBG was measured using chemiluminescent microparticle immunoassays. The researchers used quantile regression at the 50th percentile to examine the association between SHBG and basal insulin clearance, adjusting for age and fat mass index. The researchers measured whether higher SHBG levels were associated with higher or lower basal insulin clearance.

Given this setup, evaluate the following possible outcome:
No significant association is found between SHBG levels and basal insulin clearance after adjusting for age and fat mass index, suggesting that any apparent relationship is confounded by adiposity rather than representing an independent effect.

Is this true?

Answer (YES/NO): NO